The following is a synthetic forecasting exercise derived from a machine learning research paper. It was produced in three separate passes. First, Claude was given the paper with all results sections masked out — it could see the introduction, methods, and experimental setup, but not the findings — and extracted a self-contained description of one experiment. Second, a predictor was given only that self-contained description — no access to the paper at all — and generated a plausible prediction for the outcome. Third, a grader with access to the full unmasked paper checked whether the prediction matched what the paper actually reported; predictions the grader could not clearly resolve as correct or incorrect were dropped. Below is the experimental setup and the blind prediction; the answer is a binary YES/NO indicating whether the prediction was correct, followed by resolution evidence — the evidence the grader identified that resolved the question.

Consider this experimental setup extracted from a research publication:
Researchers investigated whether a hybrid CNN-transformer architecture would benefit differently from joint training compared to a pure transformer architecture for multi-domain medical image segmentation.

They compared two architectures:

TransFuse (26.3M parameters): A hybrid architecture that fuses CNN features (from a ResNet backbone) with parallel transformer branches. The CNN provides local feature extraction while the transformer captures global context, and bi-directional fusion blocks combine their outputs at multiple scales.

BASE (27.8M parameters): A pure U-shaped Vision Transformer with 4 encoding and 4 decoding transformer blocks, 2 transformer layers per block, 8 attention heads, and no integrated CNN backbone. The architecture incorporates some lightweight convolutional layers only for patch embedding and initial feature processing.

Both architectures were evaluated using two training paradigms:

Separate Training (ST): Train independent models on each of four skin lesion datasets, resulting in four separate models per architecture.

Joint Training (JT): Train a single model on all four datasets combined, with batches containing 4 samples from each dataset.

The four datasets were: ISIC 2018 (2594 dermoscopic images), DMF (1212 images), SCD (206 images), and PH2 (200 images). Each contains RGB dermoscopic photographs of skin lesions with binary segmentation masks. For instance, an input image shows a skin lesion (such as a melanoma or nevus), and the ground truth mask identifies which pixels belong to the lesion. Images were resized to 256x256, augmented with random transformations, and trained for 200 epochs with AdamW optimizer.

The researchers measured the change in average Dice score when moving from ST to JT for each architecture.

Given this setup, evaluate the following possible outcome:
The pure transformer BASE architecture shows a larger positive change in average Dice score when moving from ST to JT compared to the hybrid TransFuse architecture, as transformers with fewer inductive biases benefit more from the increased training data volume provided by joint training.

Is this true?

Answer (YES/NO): YES